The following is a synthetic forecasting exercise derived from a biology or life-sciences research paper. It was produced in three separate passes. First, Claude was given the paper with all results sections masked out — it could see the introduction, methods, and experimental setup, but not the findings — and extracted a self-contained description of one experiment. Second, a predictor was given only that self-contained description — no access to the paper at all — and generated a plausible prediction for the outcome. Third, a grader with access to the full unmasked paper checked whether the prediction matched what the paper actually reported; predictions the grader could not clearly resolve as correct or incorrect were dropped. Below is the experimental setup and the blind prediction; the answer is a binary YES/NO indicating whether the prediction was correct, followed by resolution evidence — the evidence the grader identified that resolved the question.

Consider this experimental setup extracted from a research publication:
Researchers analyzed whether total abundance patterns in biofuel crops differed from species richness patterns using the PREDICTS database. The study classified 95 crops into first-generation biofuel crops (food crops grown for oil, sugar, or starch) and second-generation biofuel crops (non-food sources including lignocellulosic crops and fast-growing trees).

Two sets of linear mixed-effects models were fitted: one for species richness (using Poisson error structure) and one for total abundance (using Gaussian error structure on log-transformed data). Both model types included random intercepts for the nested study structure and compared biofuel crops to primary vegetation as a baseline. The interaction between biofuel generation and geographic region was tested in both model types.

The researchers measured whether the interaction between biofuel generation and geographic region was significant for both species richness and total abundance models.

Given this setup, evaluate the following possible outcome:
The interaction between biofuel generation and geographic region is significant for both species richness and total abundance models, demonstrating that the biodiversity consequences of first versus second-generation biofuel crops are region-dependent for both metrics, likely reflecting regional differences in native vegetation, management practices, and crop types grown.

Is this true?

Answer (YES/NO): YES